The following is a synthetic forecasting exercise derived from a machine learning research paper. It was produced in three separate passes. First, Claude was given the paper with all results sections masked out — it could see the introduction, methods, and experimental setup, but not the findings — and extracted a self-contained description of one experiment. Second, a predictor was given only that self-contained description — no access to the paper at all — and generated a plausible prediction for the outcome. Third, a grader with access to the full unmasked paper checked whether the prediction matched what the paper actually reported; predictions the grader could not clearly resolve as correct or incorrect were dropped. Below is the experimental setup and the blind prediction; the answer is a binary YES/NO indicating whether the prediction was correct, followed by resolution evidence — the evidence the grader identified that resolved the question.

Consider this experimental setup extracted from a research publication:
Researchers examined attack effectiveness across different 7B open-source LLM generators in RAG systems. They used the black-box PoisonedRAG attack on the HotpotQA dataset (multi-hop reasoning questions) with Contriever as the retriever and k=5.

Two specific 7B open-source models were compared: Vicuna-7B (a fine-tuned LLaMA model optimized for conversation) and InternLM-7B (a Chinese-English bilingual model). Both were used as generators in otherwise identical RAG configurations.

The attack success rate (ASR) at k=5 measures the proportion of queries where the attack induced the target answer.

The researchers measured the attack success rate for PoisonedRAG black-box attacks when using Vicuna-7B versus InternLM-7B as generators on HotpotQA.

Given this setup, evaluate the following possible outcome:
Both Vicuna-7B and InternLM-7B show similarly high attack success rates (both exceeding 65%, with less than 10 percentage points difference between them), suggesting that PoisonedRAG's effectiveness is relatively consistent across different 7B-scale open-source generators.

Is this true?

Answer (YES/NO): YES